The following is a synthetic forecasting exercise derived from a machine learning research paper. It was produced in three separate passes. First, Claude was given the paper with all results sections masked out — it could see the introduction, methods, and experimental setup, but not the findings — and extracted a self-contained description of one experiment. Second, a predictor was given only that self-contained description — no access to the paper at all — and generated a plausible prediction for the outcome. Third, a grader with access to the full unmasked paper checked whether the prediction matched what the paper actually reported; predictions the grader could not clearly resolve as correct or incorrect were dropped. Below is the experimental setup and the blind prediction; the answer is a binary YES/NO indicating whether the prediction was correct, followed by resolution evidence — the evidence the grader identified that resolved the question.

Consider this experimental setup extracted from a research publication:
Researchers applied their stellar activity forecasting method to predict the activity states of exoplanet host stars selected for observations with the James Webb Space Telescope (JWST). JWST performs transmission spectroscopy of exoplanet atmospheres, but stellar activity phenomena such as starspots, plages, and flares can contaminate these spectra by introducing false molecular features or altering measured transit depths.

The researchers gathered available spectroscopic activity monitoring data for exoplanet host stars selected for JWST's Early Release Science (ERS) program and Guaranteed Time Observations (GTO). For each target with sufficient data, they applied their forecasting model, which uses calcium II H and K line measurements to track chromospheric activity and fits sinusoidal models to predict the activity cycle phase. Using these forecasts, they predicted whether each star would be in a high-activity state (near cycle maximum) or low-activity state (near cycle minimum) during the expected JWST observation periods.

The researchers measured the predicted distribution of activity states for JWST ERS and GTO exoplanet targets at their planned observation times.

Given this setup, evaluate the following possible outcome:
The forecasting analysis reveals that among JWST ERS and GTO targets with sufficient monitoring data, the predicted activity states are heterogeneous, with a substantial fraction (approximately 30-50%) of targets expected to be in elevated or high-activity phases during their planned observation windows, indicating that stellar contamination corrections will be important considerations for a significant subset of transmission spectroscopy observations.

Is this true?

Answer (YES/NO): NO